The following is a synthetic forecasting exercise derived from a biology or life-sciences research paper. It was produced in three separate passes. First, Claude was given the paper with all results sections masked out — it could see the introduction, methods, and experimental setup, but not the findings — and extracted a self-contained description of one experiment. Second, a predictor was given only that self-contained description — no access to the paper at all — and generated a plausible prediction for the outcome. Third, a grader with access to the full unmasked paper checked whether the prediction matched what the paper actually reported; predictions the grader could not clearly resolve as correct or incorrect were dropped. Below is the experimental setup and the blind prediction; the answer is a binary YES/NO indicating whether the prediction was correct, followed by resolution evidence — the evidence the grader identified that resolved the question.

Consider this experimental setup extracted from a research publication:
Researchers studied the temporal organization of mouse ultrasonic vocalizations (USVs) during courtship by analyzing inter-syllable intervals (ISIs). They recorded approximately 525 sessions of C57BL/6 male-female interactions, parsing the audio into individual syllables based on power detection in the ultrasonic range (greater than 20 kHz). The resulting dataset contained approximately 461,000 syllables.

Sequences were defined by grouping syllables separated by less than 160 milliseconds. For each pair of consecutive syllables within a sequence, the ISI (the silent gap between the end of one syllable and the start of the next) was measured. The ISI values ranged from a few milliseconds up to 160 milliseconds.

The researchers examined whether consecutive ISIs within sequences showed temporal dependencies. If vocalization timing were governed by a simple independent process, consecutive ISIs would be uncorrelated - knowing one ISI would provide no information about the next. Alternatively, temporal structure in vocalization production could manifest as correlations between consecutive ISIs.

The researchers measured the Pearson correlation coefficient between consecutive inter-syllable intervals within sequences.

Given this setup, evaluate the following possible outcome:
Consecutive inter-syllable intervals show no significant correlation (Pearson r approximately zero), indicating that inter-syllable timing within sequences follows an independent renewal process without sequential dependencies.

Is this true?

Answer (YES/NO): NO